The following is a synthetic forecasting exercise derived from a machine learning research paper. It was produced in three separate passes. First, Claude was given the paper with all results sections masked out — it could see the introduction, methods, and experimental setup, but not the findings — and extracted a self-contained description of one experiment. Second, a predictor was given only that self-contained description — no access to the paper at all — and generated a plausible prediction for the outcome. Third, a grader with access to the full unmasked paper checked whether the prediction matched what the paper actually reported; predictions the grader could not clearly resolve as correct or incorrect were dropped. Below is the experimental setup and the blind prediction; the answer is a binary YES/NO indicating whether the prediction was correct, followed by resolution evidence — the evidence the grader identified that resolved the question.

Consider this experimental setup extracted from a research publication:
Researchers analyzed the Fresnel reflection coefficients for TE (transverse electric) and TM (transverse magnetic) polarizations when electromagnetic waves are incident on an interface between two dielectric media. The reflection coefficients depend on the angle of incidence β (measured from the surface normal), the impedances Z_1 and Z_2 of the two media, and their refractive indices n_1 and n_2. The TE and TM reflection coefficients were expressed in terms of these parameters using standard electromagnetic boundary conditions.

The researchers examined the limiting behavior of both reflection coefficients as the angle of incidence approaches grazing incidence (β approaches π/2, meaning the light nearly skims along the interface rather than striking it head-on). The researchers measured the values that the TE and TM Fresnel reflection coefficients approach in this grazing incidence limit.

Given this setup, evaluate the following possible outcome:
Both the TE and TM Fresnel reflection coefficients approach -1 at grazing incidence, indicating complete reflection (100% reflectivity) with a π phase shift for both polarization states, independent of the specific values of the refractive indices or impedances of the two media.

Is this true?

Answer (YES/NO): YES